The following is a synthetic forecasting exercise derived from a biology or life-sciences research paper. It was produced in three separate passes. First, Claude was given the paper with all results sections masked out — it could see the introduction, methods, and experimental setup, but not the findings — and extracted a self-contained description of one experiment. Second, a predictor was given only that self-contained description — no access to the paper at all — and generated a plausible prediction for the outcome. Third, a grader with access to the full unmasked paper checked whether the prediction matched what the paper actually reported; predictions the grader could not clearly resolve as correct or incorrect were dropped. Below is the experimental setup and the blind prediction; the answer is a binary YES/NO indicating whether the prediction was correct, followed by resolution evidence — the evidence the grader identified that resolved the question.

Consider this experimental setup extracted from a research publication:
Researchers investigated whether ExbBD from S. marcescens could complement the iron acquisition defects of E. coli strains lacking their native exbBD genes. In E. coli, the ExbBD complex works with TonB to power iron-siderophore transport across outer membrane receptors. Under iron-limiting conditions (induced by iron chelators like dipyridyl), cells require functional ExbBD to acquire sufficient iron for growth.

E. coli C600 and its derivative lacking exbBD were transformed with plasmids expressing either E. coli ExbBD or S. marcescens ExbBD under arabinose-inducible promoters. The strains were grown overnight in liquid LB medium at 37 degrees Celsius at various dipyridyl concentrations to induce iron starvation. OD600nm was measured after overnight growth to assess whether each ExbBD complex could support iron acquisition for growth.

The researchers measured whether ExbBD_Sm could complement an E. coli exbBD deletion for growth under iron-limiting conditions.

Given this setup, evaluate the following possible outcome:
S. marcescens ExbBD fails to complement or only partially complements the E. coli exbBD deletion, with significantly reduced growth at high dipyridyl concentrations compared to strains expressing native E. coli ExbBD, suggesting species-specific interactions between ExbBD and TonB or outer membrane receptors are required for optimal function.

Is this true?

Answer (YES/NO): NO